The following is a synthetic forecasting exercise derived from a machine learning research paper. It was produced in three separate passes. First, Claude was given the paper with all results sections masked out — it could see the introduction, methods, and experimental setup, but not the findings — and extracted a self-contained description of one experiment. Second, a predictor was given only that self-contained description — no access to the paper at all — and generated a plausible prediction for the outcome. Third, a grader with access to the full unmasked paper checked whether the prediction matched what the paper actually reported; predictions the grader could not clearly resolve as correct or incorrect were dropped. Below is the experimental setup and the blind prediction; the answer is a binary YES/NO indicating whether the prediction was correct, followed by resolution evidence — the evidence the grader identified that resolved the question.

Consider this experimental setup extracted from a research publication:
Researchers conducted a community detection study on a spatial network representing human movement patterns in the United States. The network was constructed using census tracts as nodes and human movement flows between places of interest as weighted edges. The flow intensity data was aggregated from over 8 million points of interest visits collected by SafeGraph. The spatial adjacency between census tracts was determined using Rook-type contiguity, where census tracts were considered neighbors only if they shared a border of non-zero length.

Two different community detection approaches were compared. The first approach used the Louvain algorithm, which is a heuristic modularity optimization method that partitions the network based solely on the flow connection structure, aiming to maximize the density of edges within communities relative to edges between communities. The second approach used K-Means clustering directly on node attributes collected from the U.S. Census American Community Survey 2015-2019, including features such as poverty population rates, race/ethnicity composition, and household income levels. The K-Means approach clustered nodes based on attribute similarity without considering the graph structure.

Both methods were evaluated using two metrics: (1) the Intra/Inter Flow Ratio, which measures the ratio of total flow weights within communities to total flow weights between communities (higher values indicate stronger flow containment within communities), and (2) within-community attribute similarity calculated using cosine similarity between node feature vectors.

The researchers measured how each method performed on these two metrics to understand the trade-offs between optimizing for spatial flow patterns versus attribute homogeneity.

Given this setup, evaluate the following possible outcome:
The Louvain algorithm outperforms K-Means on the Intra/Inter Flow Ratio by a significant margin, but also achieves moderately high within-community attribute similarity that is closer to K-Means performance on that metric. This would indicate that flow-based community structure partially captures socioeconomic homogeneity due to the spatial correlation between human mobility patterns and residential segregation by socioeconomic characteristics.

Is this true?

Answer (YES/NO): YES